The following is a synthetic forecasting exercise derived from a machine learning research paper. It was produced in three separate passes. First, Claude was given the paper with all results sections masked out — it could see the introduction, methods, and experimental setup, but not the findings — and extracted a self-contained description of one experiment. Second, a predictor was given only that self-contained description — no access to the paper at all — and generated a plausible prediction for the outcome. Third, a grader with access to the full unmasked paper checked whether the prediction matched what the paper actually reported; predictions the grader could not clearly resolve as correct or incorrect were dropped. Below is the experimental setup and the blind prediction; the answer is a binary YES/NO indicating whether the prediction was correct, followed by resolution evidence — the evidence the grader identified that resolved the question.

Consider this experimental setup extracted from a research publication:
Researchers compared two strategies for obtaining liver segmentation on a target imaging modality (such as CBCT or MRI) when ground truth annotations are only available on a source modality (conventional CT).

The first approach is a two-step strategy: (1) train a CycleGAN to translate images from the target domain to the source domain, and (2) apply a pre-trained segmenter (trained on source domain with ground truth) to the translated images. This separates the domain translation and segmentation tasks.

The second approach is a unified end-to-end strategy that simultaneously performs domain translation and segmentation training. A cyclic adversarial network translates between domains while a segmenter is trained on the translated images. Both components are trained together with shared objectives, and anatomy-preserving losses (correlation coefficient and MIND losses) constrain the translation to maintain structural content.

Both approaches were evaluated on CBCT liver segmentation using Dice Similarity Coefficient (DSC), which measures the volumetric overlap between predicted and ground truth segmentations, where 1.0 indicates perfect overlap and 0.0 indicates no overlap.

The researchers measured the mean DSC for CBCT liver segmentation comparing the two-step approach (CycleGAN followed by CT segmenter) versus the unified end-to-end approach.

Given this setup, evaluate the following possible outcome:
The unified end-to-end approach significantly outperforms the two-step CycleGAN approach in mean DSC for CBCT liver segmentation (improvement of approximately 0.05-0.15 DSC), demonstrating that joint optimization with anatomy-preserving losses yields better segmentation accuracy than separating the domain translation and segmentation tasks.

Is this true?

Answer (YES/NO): NO